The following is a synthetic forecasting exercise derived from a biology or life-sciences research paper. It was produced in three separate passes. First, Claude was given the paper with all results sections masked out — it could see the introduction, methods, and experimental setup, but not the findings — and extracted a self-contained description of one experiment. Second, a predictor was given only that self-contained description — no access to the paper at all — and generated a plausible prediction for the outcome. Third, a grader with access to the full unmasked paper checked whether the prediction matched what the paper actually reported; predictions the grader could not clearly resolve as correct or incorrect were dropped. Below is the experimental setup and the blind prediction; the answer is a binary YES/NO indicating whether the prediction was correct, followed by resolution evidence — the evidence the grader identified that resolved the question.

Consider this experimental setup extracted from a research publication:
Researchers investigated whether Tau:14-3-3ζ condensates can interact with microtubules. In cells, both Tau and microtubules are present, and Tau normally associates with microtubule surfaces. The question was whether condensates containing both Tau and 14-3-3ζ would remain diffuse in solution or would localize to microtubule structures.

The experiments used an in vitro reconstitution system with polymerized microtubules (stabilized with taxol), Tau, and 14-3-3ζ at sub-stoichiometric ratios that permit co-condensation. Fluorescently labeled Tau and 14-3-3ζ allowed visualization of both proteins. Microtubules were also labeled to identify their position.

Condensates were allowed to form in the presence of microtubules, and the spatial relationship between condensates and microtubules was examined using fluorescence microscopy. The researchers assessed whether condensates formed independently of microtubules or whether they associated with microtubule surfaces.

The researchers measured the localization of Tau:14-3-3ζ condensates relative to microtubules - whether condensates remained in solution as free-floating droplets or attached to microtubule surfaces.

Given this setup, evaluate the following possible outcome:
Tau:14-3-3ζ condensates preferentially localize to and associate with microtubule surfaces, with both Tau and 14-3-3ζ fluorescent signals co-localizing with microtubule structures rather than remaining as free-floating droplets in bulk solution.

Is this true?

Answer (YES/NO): NO